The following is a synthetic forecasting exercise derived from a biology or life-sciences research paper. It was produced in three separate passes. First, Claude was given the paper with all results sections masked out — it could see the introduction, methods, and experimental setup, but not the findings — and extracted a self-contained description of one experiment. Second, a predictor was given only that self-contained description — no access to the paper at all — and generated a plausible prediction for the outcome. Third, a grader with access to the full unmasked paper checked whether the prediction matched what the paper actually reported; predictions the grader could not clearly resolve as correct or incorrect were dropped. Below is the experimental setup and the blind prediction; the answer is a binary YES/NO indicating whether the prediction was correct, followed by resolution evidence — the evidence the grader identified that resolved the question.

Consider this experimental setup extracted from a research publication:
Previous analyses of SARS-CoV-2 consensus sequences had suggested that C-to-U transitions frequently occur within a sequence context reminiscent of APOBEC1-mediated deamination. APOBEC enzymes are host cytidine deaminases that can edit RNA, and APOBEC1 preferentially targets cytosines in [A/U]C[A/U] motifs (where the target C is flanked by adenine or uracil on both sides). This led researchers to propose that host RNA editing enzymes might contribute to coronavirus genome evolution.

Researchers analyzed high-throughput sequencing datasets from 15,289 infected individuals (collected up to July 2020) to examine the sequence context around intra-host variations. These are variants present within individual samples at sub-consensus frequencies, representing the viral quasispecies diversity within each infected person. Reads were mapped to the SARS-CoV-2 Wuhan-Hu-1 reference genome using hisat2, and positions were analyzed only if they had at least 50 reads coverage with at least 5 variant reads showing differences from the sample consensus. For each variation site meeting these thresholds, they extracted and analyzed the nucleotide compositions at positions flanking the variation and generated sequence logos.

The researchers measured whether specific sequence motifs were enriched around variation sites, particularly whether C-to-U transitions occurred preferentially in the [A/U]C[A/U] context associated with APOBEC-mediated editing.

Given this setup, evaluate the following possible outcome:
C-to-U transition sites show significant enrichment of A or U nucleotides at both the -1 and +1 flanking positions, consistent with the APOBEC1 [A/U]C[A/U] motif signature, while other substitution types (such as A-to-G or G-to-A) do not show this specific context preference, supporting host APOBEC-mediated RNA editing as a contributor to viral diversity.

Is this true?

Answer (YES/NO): NO